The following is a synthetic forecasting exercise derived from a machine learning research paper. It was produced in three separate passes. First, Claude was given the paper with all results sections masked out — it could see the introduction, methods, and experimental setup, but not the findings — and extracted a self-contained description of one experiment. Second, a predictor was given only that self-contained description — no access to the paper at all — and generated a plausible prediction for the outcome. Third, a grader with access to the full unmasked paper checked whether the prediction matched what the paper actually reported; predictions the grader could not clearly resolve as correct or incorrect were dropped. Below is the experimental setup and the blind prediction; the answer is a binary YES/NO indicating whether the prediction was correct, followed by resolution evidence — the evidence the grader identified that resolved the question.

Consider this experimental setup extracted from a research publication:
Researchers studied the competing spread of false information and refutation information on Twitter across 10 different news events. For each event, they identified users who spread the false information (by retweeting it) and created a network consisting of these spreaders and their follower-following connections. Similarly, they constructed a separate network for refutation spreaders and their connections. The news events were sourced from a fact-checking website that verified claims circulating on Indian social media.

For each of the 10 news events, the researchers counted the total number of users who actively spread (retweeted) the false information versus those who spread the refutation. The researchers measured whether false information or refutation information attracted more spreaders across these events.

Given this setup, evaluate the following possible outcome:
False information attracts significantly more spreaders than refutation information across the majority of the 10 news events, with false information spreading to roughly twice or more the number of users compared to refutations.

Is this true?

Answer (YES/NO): YES